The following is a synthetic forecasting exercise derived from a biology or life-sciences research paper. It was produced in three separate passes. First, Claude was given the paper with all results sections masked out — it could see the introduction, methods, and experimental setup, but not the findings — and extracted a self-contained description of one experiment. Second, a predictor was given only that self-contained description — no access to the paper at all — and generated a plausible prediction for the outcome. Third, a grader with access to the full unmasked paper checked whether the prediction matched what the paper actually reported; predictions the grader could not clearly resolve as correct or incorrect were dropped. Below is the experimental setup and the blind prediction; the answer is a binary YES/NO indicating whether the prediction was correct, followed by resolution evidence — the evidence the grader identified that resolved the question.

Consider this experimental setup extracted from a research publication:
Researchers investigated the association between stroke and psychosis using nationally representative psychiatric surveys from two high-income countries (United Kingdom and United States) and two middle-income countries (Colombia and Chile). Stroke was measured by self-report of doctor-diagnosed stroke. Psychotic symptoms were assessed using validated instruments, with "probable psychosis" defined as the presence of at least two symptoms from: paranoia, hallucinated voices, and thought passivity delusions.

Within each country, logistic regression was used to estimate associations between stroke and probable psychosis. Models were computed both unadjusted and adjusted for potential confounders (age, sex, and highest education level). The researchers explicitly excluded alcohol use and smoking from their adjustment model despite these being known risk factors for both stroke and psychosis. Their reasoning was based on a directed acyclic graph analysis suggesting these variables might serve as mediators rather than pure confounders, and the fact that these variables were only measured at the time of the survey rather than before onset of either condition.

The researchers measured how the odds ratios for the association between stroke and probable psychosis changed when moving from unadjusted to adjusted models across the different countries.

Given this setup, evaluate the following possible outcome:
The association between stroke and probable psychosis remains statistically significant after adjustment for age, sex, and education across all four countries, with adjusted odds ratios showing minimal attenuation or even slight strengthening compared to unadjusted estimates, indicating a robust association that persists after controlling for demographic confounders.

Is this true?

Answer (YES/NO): NO